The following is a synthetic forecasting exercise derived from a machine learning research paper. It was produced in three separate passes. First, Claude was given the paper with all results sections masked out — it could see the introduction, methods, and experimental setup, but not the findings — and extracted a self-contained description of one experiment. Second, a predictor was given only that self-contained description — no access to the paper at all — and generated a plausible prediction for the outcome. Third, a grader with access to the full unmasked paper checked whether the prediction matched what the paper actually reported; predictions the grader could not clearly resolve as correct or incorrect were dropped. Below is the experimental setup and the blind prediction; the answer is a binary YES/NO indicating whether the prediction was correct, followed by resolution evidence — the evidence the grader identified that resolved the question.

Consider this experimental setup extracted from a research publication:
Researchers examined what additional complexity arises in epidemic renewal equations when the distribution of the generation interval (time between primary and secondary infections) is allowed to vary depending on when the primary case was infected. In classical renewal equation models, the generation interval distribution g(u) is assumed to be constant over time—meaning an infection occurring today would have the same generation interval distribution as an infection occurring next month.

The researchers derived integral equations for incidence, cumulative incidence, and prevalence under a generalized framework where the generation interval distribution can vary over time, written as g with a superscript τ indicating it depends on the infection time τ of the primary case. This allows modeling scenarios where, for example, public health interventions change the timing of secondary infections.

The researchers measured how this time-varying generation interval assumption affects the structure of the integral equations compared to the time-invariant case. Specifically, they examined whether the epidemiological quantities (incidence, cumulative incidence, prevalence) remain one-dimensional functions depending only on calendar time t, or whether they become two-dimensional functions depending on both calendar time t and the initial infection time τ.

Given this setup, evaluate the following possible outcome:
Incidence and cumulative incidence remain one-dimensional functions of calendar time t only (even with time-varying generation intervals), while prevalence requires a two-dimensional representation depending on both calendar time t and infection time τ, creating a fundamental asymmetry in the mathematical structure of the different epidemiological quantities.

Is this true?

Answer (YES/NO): NO